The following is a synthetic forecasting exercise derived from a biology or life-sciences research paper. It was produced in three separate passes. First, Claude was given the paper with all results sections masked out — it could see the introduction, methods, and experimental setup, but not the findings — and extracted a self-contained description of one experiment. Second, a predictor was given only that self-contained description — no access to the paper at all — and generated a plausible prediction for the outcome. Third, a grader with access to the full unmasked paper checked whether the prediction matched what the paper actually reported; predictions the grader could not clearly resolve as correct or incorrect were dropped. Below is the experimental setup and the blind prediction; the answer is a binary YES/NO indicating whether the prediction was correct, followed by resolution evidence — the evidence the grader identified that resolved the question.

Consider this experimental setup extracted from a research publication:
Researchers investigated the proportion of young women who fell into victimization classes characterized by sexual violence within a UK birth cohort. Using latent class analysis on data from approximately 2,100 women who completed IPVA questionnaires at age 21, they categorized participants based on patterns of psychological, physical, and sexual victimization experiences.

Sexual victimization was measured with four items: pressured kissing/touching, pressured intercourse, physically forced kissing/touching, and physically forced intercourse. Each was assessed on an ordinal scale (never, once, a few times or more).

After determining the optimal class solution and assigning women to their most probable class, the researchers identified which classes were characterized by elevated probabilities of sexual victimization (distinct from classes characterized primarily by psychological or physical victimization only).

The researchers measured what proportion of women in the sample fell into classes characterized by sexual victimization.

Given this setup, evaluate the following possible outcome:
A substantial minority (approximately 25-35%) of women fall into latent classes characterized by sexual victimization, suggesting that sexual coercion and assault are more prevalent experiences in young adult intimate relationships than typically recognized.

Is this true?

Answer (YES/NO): NO